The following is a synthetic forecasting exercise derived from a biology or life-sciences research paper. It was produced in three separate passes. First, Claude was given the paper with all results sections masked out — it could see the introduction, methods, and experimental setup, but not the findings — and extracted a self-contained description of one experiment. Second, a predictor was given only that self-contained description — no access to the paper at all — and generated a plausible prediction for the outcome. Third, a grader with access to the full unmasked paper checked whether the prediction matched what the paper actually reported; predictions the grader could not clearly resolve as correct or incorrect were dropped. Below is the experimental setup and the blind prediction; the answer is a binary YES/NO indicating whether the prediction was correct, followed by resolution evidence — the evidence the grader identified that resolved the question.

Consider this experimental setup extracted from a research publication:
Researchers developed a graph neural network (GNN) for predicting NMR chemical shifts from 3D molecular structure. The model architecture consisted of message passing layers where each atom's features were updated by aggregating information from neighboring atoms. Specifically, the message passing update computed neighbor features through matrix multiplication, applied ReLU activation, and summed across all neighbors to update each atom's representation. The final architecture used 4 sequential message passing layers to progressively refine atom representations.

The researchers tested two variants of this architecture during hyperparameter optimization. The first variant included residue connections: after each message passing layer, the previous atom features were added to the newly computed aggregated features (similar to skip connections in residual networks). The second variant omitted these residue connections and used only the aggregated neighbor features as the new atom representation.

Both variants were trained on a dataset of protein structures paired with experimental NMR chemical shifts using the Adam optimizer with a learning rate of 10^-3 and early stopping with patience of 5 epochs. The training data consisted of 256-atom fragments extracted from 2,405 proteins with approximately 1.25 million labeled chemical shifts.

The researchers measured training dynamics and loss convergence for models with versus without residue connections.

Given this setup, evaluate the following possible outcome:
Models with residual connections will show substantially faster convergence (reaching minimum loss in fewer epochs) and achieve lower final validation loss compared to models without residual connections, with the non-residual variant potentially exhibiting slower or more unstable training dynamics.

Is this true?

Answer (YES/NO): NO